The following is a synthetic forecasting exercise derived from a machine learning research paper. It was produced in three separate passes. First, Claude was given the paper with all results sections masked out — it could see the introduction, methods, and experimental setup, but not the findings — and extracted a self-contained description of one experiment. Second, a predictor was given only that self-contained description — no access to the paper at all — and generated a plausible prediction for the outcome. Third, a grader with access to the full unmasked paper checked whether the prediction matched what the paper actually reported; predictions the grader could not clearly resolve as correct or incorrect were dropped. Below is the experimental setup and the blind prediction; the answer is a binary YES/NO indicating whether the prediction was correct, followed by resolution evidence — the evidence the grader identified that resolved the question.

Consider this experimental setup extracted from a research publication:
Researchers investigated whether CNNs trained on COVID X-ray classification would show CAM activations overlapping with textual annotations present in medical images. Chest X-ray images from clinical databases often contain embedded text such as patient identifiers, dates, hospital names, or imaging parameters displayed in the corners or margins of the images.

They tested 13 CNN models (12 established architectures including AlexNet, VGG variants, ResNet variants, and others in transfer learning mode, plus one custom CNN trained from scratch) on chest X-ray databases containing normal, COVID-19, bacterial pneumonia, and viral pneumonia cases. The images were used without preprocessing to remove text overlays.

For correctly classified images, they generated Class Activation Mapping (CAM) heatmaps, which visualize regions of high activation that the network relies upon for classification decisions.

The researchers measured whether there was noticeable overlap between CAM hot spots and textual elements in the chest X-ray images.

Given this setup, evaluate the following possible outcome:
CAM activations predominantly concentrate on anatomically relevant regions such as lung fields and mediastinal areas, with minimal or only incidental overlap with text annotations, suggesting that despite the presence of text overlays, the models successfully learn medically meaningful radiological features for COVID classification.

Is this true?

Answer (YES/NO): NO